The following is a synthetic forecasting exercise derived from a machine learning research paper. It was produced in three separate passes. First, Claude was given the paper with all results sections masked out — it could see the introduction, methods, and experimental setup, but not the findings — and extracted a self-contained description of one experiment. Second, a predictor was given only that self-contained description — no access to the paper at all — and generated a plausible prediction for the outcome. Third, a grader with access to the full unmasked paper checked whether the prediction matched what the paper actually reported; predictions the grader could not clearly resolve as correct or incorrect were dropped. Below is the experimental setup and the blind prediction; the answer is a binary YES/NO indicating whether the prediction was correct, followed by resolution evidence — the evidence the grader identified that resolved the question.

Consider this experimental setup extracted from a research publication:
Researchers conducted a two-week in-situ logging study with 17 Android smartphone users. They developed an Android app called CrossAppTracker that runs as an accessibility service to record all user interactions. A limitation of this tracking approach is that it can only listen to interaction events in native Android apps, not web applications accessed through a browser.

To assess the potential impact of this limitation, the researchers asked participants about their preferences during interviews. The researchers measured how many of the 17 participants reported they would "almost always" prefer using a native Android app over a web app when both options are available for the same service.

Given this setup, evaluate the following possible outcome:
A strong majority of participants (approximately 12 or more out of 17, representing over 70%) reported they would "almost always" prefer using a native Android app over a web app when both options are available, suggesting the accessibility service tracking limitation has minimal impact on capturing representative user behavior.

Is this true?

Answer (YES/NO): YES